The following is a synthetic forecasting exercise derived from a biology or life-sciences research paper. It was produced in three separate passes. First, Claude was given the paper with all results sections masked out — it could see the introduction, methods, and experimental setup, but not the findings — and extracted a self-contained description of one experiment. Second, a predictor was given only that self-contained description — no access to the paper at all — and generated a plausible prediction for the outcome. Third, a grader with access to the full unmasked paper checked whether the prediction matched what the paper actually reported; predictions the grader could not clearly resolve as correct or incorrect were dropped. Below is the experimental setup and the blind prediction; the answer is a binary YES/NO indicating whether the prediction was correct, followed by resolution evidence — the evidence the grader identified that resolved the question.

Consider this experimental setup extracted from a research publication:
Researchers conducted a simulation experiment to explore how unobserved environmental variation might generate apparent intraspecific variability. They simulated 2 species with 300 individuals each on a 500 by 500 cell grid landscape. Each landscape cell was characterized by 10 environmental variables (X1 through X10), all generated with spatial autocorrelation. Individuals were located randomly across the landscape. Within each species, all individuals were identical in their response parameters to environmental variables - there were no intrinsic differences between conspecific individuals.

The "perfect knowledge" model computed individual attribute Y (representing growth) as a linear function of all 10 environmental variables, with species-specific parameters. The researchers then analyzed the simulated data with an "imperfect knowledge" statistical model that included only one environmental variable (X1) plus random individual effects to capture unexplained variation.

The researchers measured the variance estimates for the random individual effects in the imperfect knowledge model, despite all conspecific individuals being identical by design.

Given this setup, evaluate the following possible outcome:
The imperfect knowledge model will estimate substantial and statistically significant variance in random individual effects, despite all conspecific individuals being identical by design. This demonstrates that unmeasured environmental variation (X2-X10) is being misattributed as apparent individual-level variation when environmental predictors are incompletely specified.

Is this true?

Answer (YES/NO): YES